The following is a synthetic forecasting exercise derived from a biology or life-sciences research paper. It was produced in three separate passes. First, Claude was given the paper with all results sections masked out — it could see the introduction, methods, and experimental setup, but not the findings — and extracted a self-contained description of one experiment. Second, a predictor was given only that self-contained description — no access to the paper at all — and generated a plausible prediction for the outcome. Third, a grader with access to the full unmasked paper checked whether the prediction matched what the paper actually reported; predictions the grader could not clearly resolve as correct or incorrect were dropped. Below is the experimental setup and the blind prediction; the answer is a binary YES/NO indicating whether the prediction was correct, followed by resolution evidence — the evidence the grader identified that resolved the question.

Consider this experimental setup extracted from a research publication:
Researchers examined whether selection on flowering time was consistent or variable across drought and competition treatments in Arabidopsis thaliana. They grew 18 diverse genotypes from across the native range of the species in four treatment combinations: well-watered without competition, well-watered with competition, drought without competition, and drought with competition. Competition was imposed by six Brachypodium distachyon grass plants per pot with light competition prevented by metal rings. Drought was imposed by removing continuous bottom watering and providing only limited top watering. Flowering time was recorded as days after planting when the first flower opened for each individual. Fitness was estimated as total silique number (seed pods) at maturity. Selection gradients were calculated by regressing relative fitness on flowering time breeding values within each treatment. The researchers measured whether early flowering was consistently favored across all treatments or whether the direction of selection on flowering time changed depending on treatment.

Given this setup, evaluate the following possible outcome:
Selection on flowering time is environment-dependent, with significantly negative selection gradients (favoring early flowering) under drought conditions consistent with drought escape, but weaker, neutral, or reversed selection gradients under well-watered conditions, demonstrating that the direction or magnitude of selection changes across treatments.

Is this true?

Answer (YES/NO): NO